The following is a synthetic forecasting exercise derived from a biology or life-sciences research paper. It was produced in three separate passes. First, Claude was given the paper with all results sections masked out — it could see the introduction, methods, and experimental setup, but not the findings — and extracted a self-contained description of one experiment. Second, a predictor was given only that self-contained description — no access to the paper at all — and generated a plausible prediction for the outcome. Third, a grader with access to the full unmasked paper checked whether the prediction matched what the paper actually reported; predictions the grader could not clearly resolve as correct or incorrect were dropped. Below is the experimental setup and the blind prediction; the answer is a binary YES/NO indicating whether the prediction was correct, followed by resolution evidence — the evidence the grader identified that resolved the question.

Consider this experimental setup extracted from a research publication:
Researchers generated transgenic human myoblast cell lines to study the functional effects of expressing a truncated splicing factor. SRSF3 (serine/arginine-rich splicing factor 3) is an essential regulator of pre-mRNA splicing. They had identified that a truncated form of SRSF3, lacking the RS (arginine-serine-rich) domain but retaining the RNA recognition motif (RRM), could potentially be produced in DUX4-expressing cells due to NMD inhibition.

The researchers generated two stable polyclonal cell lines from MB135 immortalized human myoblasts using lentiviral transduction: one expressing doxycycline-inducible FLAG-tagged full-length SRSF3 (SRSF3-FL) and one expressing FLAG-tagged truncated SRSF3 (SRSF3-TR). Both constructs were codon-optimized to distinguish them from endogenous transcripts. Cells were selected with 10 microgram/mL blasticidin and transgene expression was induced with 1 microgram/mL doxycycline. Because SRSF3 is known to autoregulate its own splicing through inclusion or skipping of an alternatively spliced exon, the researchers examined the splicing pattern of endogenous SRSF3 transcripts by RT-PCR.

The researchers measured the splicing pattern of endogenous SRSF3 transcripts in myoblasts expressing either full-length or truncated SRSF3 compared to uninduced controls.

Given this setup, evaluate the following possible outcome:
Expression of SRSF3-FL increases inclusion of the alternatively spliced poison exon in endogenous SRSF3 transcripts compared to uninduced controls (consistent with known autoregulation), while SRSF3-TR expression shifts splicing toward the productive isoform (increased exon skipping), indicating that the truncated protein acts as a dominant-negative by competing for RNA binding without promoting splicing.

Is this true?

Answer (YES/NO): NO